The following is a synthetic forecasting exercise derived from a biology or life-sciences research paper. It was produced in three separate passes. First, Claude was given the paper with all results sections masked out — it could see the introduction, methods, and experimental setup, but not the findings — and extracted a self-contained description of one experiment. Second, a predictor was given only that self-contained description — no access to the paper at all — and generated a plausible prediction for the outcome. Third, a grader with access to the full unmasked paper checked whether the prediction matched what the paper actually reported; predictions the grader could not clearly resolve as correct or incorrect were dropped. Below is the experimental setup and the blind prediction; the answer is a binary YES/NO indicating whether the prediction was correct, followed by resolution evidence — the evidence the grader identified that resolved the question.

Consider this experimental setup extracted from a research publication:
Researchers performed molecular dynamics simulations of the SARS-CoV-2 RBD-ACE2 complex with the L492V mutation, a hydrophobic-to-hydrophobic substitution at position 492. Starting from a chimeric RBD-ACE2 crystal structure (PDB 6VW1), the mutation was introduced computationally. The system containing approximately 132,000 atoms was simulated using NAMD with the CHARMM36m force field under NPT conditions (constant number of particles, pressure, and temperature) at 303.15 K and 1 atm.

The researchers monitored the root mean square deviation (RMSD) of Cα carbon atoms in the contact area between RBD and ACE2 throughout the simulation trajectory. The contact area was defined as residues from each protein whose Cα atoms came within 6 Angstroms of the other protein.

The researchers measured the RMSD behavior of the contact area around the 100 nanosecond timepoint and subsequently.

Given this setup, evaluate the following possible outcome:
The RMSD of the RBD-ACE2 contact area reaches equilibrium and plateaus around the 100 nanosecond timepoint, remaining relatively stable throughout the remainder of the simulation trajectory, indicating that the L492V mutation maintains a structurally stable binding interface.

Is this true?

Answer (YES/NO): NO